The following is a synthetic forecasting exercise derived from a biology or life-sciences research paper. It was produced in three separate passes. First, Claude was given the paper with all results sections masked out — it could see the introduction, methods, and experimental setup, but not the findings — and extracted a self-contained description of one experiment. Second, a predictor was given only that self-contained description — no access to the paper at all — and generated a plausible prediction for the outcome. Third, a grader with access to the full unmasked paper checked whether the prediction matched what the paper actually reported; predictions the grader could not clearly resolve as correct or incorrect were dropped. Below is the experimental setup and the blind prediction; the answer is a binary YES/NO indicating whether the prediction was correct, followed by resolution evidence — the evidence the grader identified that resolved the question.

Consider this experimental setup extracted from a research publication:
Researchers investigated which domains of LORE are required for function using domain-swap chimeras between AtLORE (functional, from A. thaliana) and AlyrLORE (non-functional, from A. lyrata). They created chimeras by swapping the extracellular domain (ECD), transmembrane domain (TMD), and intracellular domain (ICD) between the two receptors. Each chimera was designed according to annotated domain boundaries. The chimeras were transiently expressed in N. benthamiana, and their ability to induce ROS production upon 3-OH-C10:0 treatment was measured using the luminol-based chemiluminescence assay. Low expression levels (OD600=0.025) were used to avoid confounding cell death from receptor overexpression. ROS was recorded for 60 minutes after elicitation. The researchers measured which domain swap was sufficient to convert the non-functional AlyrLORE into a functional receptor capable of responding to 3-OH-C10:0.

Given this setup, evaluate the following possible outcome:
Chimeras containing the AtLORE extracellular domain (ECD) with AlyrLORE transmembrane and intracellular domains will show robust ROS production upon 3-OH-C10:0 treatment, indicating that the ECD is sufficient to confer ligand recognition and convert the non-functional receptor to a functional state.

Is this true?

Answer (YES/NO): NO